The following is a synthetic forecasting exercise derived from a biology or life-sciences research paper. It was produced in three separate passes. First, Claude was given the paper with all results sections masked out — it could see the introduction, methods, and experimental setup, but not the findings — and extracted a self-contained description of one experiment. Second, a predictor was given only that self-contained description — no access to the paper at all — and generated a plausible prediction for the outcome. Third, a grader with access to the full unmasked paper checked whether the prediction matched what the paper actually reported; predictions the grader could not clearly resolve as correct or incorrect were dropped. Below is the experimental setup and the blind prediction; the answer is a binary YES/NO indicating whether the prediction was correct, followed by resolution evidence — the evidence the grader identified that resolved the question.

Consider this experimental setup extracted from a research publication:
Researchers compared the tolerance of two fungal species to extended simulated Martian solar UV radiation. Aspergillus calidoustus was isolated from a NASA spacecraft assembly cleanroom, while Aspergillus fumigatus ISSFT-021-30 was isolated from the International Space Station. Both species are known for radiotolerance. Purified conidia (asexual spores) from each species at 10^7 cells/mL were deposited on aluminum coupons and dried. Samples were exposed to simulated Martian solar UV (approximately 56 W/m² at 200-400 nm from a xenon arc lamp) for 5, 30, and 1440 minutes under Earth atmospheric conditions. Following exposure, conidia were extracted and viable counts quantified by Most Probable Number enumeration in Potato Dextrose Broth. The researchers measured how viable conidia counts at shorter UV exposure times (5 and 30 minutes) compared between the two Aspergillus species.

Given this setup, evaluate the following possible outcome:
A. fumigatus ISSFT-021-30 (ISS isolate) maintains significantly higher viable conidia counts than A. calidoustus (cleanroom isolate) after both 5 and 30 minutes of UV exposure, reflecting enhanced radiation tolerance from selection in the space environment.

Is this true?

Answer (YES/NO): YES